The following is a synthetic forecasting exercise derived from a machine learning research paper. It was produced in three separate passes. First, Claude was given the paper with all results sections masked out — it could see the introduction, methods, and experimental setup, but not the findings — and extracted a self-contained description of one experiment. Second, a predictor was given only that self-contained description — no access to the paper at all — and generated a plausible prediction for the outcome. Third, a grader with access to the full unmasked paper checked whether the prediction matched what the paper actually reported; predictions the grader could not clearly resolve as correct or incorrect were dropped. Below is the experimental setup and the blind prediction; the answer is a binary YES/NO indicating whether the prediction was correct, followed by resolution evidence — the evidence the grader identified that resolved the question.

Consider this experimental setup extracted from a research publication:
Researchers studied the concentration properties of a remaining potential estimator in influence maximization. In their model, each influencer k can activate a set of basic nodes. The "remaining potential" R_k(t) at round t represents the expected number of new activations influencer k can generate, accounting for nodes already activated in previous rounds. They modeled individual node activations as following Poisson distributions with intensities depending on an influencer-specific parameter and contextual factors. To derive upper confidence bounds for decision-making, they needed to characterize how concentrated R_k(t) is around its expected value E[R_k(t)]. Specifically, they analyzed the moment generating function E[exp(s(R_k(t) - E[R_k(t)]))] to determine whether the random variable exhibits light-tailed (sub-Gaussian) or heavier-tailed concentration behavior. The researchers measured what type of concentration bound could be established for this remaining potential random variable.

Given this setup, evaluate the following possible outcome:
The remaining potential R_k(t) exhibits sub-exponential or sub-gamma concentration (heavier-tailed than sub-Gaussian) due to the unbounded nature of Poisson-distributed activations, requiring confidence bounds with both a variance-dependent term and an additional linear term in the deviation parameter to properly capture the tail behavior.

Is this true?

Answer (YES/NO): NO